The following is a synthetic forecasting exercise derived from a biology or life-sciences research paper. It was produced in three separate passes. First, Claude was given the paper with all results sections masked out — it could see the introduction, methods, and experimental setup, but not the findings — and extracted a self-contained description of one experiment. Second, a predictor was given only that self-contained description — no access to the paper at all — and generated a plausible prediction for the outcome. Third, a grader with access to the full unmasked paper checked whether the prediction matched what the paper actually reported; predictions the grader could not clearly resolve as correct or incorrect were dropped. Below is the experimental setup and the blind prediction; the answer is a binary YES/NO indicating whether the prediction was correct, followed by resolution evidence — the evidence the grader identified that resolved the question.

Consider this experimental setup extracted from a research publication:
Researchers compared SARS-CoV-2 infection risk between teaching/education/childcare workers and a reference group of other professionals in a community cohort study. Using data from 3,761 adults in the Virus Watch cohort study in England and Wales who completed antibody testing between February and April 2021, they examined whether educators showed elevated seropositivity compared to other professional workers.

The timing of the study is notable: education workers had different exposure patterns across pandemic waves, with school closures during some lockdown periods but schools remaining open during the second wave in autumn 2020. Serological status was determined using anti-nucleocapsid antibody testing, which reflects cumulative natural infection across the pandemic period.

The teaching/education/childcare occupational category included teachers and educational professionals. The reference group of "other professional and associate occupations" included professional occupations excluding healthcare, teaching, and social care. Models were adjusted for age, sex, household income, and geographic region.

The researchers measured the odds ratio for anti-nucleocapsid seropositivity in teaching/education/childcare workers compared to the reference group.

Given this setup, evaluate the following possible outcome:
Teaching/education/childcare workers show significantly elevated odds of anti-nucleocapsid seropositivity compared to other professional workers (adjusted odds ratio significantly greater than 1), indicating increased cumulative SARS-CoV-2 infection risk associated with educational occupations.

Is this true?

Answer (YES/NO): NO